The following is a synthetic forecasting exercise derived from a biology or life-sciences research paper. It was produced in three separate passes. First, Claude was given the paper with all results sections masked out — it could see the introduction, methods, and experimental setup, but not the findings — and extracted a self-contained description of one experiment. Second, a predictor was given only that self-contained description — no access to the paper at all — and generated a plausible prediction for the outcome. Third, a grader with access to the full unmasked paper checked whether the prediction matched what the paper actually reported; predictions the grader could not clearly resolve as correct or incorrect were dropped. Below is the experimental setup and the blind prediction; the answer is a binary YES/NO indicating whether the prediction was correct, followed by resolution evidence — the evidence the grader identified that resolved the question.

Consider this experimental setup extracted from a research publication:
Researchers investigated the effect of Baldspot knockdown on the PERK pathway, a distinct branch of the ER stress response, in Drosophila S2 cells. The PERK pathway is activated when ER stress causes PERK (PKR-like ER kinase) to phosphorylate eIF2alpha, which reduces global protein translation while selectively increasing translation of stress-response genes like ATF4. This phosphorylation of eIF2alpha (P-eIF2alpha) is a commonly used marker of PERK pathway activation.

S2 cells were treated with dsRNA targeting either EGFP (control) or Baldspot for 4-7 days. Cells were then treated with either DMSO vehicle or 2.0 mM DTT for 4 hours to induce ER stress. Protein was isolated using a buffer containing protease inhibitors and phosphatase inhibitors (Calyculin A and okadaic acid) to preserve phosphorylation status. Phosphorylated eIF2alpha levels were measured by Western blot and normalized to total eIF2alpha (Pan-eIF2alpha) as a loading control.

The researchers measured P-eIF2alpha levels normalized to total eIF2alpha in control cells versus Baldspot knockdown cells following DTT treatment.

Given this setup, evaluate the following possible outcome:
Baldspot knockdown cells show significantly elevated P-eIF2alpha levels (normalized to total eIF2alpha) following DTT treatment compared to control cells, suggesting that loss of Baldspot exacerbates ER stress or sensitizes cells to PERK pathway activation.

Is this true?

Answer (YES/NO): NO